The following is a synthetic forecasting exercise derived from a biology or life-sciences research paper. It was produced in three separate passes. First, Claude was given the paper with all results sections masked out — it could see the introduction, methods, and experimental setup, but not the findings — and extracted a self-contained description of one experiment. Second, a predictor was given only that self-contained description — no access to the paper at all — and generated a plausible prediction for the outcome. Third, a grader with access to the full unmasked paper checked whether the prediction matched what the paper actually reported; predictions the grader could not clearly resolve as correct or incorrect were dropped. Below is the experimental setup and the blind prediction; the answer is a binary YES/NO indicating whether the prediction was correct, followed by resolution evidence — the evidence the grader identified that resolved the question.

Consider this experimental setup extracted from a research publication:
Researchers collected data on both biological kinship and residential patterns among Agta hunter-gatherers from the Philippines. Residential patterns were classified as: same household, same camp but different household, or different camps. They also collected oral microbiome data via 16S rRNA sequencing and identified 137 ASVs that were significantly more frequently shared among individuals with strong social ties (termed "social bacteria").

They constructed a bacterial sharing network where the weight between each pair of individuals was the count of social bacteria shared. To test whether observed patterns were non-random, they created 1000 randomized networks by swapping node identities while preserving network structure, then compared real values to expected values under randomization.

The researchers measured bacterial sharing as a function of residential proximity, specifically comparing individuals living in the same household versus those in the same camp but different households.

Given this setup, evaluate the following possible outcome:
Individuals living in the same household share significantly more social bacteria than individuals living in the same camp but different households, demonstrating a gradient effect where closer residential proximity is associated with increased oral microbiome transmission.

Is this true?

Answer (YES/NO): YES